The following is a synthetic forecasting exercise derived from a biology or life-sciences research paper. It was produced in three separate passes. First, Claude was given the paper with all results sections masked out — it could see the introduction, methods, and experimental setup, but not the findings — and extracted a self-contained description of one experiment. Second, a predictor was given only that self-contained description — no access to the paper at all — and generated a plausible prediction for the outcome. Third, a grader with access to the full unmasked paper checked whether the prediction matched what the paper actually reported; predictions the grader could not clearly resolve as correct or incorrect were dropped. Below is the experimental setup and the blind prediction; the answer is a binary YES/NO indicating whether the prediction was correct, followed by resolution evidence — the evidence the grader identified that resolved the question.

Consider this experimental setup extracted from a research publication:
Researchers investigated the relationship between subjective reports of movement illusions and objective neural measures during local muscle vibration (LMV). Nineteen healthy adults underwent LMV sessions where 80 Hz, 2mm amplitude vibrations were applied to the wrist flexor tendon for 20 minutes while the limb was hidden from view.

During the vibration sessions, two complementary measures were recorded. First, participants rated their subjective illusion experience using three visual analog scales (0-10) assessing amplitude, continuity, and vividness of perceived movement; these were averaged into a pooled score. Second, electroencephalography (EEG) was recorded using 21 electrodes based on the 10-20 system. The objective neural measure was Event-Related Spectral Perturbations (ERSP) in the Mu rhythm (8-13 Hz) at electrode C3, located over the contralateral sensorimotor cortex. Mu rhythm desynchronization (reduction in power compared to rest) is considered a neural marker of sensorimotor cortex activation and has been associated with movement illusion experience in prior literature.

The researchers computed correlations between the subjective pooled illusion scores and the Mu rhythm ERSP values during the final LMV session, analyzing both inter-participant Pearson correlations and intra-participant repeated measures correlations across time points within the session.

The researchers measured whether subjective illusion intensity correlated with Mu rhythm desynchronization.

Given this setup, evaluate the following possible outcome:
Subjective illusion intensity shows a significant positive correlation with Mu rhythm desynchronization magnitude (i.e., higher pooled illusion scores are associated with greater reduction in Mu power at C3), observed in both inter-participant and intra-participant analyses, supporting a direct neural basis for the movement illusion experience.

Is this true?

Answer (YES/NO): NO